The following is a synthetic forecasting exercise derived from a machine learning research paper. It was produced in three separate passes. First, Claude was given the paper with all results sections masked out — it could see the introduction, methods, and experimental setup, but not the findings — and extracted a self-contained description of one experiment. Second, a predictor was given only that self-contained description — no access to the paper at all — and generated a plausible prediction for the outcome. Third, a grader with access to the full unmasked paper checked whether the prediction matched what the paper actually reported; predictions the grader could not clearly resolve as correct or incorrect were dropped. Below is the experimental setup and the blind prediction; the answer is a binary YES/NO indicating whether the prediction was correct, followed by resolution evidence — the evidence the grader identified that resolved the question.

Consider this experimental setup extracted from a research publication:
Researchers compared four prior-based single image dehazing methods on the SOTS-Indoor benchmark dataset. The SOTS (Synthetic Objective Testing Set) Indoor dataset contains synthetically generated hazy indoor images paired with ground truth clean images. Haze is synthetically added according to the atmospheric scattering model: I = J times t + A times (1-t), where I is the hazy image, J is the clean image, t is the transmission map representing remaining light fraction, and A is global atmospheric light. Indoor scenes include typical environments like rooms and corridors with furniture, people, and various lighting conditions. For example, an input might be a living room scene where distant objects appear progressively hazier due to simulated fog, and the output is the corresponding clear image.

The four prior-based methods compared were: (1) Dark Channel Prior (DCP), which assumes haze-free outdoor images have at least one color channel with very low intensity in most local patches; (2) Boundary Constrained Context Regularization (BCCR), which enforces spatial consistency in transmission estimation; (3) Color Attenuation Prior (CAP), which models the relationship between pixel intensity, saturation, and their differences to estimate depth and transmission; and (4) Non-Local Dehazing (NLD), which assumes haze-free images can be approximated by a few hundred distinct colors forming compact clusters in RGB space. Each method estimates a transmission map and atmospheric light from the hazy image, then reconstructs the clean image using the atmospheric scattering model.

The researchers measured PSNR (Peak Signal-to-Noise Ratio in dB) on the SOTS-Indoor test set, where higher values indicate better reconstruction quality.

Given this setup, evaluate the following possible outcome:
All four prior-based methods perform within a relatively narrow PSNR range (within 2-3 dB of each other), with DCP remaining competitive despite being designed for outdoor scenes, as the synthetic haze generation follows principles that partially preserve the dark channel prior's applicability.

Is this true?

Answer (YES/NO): NO